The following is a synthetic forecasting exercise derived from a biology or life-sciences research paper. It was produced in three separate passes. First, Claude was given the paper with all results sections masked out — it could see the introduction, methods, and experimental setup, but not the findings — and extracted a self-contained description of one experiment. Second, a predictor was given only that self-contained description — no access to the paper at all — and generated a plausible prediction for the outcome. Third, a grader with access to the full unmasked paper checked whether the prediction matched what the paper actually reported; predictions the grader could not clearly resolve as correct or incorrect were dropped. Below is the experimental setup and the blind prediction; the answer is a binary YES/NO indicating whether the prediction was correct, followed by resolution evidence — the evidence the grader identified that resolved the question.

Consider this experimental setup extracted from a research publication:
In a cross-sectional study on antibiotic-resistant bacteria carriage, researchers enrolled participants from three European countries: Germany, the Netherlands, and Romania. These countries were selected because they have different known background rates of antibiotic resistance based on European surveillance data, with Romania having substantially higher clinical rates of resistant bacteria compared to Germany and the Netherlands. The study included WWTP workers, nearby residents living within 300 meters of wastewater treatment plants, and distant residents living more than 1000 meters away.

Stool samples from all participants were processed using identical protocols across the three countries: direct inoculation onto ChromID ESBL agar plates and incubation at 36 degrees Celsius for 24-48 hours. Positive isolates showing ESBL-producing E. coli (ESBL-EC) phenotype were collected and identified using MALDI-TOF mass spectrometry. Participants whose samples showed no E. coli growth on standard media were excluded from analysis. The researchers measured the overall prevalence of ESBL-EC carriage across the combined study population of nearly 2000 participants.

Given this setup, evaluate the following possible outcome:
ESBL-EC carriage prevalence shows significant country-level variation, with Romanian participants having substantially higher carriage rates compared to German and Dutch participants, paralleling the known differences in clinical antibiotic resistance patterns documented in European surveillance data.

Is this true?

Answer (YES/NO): YES